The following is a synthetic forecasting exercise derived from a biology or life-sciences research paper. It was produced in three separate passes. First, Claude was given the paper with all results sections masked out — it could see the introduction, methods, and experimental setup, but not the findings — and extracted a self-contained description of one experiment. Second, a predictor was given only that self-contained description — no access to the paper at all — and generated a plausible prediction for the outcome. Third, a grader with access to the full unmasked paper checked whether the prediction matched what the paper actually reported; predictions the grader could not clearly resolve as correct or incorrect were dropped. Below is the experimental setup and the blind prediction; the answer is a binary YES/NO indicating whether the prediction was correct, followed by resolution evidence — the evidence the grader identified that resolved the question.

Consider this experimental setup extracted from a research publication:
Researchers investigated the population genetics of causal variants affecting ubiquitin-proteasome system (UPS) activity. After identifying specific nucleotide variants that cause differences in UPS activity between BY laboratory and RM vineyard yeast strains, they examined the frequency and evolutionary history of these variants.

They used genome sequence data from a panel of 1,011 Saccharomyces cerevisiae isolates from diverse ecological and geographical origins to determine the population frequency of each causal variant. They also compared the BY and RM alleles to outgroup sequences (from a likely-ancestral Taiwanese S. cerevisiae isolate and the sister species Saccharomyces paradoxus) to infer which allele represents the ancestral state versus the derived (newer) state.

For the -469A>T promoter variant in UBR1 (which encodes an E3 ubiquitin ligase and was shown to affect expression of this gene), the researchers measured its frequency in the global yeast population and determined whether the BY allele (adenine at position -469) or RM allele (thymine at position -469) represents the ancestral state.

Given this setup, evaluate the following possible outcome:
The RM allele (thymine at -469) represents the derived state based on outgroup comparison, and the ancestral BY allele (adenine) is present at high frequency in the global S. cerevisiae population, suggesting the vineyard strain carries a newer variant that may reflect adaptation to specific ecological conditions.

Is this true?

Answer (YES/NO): NO